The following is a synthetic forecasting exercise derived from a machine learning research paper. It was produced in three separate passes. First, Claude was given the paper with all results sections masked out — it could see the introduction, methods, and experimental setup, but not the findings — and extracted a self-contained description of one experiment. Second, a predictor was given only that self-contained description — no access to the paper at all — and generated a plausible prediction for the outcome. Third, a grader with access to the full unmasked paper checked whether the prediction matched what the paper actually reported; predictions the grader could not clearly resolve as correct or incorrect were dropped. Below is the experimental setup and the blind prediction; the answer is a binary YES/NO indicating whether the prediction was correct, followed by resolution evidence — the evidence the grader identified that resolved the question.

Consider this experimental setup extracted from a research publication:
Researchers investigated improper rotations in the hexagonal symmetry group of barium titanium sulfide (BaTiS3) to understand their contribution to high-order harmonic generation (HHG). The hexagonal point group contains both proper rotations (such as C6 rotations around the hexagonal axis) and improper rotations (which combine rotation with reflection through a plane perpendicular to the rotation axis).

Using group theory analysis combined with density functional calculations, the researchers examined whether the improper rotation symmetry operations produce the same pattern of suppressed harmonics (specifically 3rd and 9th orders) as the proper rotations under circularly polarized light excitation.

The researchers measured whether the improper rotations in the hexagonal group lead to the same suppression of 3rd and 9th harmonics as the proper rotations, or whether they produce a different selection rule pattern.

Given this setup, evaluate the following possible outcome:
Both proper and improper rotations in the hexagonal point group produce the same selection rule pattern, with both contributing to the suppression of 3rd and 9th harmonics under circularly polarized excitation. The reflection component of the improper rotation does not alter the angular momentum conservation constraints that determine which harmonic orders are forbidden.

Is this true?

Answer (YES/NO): YES